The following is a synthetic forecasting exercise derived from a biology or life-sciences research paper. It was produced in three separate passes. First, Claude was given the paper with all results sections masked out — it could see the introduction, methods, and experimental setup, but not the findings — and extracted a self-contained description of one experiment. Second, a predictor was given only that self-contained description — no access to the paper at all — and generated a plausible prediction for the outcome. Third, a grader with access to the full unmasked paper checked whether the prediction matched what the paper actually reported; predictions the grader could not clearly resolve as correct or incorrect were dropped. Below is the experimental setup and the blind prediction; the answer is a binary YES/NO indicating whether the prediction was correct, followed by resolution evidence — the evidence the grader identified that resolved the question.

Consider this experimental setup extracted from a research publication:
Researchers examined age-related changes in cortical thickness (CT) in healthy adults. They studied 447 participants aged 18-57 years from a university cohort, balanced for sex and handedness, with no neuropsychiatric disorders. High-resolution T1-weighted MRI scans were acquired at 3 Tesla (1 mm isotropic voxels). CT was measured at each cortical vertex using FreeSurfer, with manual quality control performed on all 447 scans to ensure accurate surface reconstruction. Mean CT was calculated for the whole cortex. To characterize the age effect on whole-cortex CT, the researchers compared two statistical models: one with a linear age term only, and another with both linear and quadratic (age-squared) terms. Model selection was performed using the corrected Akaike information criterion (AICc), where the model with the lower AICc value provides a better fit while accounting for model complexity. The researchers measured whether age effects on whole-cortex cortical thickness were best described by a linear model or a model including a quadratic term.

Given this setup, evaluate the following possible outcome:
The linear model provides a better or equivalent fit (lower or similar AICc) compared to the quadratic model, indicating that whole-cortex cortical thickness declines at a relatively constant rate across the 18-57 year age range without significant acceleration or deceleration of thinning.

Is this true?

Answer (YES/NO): NO